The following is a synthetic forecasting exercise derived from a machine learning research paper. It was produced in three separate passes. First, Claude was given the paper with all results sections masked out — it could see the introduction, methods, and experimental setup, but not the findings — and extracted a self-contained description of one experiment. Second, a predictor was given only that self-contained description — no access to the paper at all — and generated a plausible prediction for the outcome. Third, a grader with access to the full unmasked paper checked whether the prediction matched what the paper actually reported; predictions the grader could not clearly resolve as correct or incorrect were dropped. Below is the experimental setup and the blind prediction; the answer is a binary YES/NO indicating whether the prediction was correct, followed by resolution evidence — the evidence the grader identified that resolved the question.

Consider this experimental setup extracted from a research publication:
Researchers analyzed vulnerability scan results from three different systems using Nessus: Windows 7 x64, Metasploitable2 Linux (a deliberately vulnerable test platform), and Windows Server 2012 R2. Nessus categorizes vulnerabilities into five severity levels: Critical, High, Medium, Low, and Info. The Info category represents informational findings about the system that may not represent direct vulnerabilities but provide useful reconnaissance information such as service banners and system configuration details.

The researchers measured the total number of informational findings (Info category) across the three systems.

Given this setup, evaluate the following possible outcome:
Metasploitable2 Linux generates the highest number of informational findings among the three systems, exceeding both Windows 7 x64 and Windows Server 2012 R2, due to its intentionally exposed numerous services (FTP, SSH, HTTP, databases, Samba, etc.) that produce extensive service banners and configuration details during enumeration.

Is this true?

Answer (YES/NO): YES